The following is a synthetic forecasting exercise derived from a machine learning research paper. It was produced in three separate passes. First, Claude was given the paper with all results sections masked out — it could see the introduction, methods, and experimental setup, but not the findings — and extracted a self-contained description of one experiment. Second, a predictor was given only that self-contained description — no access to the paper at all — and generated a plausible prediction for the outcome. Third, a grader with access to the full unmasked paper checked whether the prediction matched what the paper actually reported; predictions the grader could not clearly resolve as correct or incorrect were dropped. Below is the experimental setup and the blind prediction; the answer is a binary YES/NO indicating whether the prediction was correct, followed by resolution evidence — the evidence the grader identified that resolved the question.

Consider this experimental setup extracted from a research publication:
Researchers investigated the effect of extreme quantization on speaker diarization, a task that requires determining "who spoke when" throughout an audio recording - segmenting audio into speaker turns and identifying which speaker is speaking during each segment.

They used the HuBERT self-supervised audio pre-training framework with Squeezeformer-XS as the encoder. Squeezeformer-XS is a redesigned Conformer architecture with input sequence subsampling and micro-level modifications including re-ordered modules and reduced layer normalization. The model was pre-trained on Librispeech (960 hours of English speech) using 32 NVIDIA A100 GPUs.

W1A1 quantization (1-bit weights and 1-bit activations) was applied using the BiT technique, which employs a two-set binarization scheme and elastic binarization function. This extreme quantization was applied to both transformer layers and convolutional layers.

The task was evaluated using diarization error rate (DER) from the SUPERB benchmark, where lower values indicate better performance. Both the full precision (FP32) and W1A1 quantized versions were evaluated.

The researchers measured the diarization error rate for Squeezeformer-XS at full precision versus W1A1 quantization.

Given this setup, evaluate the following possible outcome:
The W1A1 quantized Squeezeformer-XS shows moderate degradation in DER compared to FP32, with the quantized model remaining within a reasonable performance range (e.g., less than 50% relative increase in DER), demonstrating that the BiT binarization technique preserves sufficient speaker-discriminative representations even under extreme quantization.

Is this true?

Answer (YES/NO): NO